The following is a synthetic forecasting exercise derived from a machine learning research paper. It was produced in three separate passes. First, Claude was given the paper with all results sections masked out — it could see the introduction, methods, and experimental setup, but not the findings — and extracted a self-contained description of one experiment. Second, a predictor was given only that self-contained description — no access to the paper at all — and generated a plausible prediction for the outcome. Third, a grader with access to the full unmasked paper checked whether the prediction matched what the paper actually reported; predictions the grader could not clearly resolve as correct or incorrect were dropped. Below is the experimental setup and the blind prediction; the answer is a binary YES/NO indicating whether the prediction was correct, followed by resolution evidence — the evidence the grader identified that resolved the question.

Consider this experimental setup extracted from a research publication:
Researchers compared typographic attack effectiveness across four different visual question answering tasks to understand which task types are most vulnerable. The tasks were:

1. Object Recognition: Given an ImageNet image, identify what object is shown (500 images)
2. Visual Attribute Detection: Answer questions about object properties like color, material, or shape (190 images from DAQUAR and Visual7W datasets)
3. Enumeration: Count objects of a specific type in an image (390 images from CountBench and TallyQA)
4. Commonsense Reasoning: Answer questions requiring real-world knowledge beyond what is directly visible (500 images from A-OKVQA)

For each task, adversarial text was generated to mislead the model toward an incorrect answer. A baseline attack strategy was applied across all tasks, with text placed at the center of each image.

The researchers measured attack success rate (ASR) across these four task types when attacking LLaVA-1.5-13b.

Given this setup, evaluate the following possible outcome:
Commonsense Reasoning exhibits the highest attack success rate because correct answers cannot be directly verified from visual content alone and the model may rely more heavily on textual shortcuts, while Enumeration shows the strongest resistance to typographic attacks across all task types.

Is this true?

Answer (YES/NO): NO